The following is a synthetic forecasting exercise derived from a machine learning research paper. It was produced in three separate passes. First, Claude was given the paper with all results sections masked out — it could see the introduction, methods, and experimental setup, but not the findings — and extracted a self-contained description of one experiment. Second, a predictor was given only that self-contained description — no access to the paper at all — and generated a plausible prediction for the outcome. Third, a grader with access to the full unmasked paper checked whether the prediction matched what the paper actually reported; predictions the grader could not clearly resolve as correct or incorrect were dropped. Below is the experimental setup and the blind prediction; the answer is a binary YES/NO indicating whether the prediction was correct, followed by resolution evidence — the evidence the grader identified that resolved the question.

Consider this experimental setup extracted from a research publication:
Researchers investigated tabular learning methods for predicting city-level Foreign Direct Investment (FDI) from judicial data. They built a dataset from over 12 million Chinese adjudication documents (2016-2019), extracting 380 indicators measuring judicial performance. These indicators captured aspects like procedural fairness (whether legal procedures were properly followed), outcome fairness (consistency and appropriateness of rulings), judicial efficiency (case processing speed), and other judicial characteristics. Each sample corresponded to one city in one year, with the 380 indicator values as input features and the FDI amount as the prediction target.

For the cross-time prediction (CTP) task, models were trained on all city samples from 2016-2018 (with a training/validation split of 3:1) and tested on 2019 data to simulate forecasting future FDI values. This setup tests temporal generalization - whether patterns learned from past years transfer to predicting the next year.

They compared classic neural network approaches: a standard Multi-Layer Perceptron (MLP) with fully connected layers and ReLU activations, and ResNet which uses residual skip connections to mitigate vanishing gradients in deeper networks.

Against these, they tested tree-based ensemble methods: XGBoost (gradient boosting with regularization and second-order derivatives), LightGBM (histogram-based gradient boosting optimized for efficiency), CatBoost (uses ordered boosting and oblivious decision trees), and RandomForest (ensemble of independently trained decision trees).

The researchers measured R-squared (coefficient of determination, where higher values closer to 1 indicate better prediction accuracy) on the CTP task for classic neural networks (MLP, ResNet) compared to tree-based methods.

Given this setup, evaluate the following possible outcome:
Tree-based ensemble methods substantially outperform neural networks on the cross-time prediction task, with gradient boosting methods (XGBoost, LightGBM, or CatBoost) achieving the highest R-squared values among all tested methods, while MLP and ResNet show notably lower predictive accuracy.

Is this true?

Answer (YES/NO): NO